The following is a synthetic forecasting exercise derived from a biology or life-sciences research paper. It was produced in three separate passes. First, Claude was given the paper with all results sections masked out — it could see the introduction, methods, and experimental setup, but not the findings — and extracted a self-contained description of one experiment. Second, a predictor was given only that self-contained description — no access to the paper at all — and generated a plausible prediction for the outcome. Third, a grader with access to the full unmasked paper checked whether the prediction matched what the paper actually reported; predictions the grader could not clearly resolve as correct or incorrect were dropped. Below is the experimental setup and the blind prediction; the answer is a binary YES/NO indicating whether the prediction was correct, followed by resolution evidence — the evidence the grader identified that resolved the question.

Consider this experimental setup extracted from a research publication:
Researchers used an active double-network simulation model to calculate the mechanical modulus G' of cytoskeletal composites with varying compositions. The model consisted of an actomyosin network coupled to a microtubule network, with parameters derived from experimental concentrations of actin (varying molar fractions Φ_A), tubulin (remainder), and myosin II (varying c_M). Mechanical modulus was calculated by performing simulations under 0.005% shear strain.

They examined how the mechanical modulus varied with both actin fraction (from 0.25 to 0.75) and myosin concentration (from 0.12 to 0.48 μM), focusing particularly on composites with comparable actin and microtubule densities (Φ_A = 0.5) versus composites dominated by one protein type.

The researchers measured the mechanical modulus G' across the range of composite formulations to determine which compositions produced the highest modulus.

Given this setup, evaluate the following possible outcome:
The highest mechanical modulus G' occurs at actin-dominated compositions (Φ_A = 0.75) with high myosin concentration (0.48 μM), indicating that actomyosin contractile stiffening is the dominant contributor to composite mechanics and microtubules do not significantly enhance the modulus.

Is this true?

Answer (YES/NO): NO